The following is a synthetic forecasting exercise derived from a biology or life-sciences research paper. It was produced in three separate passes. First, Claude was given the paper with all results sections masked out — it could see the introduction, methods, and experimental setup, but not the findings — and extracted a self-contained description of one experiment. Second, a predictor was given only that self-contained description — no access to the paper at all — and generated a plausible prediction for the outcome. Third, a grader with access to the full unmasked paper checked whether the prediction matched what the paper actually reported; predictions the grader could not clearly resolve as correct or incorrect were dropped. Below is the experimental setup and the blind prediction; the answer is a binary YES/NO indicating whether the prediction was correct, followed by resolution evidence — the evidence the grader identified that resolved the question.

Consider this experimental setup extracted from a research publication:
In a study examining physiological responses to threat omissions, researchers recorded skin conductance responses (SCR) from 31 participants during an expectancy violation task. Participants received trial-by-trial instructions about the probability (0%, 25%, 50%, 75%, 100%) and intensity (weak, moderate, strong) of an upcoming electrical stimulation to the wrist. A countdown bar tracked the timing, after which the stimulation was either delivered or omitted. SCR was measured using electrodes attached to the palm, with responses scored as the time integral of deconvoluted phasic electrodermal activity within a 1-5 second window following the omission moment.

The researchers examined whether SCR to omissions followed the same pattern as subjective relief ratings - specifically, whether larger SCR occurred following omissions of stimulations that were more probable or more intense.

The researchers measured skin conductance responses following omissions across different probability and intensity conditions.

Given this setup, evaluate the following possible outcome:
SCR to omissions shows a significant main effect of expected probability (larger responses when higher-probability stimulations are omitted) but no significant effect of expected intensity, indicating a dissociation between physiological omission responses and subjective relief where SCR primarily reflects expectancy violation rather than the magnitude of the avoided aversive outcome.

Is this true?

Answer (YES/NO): NO